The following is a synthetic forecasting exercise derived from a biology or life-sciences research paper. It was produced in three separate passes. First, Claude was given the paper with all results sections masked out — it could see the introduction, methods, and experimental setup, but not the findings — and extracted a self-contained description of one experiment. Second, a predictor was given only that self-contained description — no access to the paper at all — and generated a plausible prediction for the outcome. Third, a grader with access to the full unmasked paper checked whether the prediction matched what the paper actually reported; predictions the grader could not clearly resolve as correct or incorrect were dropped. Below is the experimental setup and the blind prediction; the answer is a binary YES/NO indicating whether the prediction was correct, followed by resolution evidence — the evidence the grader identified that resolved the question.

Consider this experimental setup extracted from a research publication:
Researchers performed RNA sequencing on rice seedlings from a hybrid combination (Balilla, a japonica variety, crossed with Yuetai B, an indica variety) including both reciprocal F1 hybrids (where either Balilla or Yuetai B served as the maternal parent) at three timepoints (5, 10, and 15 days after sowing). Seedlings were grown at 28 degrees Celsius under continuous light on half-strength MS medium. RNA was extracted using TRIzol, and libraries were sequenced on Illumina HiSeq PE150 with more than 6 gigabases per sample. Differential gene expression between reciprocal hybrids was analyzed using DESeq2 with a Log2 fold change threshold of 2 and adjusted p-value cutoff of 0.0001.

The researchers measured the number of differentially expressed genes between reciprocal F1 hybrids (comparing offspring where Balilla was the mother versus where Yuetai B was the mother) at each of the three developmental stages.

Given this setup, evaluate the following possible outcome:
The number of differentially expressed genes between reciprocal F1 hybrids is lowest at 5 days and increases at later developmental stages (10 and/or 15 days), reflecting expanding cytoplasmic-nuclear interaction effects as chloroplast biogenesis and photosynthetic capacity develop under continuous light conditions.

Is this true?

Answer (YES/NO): YES